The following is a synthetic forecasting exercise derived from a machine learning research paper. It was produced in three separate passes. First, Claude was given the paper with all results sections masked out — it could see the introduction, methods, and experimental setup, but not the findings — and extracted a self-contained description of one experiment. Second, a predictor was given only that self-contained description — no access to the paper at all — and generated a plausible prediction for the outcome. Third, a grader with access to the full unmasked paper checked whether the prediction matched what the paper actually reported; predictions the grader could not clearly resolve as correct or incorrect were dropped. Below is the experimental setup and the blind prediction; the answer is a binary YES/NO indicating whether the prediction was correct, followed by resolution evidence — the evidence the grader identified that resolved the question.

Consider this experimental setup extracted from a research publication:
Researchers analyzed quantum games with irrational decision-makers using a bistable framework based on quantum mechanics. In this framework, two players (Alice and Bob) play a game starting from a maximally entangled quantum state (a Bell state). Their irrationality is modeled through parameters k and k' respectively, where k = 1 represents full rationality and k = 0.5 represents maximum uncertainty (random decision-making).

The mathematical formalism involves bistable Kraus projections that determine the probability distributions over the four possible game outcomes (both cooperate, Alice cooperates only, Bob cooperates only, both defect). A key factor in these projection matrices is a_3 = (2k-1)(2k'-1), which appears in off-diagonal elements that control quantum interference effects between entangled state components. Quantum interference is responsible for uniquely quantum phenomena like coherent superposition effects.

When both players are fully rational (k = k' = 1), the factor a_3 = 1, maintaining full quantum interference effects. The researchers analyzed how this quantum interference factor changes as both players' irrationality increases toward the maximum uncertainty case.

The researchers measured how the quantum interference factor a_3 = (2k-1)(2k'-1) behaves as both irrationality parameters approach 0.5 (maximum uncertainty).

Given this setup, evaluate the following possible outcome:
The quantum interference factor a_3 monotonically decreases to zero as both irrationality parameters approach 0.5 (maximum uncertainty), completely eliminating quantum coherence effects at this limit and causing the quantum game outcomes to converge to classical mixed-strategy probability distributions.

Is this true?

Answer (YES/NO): NO